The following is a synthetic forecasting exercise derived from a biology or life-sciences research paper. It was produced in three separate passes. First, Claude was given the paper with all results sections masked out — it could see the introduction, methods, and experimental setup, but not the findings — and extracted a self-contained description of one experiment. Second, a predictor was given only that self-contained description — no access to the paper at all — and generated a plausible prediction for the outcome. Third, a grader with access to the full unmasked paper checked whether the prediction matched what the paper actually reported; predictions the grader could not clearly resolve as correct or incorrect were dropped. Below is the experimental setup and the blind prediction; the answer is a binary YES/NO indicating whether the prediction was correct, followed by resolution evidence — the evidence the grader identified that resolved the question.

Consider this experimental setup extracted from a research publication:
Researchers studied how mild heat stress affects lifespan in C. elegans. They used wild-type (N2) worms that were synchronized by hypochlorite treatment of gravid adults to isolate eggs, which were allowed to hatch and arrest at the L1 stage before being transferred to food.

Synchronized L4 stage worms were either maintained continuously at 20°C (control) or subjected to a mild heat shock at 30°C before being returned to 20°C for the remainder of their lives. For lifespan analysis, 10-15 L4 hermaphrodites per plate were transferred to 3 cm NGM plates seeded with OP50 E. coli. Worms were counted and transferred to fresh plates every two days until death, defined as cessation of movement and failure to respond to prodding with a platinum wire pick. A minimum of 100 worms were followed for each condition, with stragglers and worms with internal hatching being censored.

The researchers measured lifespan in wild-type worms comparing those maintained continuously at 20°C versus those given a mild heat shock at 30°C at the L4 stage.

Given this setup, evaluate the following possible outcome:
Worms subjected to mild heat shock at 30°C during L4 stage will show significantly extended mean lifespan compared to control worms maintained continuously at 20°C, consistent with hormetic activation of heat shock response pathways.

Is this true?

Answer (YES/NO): YES